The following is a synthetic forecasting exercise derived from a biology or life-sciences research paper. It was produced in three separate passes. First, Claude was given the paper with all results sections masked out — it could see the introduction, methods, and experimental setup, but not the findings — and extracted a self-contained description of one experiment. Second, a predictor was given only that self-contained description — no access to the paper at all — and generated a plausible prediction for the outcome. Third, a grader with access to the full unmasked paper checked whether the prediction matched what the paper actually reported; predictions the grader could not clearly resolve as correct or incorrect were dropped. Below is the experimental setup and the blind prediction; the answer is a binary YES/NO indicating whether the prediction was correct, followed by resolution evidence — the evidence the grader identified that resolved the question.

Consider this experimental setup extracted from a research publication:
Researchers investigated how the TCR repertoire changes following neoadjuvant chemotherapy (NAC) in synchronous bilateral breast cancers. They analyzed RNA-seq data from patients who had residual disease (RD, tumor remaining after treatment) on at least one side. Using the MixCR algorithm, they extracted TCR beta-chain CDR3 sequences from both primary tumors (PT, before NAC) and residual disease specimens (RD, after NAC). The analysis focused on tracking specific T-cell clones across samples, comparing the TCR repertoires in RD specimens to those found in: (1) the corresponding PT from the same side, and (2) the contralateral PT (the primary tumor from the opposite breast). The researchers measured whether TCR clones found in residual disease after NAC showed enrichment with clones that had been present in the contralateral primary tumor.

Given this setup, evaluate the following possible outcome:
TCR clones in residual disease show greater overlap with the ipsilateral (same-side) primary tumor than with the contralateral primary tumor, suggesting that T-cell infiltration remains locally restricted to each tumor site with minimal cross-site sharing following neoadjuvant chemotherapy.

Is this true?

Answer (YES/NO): NO